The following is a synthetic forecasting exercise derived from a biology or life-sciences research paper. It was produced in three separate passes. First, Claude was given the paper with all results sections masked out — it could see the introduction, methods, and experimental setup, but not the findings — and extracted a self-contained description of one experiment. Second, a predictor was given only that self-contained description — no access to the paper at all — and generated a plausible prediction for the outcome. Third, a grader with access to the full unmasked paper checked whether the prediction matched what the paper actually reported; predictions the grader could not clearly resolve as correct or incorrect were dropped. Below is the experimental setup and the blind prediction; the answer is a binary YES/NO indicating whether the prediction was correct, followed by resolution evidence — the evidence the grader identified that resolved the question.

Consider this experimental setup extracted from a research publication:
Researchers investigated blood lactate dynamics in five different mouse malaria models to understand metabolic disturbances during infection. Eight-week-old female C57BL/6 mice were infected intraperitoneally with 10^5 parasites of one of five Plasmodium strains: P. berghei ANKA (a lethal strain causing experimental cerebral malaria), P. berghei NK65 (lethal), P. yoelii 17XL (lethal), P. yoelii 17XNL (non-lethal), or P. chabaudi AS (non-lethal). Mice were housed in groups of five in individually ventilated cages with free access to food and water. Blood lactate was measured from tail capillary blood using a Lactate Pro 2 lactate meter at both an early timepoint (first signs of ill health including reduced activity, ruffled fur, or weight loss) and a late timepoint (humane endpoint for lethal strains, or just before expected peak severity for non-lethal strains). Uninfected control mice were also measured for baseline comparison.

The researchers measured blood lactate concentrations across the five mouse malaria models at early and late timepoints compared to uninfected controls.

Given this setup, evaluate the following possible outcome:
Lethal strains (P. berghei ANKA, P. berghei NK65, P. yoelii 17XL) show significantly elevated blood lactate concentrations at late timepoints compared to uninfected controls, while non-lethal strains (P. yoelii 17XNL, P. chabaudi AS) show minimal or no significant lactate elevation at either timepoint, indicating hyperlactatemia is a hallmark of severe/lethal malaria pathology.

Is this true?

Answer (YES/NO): NO